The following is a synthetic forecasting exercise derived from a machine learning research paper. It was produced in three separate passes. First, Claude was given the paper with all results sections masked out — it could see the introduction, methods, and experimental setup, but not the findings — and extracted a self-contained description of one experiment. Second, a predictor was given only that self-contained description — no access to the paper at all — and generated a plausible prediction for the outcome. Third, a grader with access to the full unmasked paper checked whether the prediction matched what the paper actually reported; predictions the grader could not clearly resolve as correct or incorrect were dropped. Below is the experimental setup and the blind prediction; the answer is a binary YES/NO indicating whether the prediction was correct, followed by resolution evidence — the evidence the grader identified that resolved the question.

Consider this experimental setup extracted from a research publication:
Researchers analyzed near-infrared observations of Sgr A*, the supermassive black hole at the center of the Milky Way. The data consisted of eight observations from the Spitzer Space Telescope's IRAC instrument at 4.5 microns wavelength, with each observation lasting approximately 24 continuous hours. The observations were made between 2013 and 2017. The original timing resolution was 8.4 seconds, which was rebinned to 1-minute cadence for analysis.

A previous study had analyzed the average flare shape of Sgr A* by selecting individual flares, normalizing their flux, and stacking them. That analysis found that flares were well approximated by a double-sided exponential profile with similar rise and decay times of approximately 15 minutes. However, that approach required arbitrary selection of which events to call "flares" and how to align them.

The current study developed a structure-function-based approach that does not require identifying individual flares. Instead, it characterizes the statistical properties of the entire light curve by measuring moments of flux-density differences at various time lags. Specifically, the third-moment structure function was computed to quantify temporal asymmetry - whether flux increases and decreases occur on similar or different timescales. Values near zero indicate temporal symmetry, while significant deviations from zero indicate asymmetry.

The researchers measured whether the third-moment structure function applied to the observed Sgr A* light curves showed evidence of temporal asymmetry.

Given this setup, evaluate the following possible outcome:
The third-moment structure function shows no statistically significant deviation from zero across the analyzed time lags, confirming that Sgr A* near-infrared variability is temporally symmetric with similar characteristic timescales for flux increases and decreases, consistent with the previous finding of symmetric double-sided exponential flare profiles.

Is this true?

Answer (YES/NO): YES